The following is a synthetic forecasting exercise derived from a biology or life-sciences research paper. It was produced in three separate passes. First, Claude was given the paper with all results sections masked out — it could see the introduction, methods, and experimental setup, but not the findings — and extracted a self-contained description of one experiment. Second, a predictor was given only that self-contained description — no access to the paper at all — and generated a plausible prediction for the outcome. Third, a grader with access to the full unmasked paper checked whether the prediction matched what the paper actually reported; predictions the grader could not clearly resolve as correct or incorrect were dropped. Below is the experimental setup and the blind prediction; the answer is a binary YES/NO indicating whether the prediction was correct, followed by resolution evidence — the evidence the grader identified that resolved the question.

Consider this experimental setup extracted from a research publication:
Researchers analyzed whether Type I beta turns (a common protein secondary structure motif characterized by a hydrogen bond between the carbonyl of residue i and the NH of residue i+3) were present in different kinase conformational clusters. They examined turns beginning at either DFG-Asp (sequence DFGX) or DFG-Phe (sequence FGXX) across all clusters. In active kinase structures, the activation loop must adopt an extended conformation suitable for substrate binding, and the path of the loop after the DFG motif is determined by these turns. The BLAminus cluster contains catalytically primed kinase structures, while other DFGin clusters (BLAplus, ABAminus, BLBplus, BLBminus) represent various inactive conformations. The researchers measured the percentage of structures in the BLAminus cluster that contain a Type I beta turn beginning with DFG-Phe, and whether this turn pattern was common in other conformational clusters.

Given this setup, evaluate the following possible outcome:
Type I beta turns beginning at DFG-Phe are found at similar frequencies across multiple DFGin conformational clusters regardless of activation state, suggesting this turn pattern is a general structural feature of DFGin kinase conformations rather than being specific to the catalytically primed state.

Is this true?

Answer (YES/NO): NO